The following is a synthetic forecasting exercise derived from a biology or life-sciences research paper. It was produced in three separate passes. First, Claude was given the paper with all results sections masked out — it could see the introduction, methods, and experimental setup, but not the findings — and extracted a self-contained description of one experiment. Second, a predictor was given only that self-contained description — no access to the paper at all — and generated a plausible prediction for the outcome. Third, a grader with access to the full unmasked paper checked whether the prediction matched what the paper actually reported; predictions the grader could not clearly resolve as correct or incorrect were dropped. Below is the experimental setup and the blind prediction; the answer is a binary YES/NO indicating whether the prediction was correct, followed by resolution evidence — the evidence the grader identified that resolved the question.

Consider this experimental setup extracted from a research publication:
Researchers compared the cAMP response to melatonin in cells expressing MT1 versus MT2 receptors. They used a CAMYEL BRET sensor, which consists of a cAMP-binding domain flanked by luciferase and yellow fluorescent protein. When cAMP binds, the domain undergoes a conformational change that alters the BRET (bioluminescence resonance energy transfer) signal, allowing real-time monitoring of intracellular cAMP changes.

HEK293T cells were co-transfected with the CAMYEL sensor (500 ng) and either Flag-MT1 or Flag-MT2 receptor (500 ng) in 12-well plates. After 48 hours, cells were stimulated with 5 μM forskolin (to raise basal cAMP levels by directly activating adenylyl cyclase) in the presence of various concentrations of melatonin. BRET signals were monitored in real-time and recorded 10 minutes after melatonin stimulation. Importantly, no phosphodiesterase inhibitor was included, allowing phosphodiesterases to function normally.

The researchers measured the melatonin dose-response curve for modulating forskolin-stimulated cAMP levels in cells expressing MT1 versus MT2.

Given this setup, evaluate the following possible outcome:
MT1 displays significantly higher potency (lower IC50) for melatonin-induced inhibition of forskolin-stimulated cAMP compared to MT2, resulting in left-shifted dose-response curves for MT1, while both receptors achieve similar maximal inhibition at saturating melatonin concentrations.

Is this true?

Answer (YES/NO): NO